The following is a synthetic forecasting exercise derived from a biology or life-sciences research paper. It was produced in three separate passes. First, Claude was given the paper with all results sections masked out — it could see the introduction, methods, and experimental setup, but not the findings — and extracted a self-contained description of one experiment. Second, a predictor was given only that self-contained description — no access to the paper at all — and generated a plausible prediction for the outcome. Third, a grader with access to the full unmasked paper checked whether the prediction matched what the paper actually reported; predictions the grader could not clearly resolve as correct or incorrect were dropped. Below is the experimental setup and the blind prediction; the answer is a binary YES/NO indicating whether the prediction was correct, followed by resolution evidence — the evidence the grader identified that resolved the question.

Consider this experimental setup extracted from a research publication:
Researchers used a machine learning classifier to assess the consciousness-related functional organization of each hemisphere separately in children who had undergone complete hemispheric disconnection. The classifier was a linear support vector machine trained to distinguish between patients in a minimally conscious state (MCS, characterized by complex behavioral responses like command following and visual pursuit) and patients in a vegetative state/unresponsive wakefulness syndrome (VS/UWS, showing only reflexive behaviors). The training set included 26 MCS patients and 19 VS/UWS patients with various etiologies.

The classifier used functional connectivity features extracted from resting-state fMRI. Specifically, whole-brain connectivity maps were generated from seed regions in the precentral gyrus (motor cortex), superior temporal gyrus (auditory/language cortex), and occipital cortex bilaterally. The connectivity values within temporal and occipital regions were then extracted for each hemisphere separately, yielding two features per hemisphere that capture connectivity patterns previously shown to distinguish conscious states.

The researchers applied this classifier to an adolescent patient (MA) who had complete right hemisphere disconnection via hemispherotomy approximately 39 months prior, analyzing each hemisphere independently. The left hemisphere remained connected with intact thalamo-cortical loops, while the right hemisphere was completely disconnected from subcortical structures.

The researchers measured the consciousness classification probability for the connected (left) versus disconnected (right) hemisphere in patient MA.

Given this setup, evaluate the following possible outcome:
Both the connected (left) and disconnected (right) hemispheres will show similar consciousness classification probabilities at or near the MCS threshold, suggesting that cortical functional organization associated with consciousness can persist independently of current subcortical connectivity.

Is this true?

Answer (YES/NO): NO